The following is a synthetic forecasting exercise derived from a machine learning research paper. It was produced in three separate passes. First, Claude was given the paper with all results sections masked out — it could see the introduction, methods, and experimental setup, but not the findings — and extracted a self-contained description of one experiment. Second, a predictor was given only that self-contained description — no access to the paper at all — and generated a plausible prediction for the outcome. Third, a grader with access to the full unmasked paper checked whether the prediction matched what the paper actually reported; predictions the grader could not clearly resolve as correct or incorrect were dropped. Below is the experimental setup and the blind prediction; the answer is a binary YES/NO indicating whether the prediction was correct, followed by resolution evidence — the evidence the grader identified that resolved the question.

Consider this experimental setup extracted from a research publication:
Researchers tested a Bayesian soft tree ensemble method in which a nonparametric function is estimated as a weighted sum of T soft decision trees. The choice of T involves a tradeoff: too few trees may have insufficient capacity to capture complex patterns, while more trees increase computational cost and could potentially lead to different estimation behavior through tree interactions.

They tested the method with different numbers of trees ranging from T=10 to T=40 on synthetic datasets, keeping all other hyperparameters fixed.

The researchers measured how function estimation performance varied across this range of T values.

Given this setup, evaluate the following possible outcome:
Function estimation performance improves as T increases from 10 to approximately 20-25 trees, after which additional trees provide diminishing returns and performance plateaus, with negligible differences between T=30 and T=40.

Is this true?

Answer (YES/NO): NO